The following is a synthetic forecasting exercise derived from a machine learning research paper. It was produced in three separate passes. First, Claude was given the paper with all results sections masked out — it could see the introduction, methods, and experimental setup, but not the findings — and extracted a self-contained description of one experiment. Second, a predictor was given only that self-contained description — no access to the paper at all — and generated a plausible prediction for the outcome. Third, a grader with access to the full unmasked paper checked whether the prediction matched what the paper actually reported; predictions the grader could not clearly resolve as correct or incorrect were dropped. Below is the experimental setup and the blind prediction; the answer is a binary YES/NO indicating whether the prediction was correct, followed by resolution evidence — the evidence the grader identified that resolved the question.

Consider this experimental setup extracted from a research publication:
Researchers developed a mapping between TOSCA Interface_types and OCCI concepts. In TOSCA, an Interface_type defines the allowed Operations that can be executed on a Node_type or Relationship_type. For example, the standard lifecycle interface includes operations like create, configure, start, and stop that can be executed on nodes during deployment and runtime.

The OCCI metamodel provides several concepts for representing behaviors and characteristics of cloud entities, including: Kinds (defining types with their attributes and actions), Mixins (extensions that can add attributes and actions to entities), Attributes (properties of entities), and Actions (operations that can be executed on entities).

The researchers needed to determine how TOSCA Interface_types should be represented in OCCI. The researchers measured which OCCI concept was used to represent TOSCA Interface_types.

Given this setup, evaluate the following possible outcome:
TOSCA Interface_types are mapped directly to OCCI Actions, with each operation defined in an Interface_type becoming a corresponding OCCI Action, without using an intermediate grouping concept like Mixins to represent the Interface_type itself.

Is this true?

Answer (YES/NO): NO